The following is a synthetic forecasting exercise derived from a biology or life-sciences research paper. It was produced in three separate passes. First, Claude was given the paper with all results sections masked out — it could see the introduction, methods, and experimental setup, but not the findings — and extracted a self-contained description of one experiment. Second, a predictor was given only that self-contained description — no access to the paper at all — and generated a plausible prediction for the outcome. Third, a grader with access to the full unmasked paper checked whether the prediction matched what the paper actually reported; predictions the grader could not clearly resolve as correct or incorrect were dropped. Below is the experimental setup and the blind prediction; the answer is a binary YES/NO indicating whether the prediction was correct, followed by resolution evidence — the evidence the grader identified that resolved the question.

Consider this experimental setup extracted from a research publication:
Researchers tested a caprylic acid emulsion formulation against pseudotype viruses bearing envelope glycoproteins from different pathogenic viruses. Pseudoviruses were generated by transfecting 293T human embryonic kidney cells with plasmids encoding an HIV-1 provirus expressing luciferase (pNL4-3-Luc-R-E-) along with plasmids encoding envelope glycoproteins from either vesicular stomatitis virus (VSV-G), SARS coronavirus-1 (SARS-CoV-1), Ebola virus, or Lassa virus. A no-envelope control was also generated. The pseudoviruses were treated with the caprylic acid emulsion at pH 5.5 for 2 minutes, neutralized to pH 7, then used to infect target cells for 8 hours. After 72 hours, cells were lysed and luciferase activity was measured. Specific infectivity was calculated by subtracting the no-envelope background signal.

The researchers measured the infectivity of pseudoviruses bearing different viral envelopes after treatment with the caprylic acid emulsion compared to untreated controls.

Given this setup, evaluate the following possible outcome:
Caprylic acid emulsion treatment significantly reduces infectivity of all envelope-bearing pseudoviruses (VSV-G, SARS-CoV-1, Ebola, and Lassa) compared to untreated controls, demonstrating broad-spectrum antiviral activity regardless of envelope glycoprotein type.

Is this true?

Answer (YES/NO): YES